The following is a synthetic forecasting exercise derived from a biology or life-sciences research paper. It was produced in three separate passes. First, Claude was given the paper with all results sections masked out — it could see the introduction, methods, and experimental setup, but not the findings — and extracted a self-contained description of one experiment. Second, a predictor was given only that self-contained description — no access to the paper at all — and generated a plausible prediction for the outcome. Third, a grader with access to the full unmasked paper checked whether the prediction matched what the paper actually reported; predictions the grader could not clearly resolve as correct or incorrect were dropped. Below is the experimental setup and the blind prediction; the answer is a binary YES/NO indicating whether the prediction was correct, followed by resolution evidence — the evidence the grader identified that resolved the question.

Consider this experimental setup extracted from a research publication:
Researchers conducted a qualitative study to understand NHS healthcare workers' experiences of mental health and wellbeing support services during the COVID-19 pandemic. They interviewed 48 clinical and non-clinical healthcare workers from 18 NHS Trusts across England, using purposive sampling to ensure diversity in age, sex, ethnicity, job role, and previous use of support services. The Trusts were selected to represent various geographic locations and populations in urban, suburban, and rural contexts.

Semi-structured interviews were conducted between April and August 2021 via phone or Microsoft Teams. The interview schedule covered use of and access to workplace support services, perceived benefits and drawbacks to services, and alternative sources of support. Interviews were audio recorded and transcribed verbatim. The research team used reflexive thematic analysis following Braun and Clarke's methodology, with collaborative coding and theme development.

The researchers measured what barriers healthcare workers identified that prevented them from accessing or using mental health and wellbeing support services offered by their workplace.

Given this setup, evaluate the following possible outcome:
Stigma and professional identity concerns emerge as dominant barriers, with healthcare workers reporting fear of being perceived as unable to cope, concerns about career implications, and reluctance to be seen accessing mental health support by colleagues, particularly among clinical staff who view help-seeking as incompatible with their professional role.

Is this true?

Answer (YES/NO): NO